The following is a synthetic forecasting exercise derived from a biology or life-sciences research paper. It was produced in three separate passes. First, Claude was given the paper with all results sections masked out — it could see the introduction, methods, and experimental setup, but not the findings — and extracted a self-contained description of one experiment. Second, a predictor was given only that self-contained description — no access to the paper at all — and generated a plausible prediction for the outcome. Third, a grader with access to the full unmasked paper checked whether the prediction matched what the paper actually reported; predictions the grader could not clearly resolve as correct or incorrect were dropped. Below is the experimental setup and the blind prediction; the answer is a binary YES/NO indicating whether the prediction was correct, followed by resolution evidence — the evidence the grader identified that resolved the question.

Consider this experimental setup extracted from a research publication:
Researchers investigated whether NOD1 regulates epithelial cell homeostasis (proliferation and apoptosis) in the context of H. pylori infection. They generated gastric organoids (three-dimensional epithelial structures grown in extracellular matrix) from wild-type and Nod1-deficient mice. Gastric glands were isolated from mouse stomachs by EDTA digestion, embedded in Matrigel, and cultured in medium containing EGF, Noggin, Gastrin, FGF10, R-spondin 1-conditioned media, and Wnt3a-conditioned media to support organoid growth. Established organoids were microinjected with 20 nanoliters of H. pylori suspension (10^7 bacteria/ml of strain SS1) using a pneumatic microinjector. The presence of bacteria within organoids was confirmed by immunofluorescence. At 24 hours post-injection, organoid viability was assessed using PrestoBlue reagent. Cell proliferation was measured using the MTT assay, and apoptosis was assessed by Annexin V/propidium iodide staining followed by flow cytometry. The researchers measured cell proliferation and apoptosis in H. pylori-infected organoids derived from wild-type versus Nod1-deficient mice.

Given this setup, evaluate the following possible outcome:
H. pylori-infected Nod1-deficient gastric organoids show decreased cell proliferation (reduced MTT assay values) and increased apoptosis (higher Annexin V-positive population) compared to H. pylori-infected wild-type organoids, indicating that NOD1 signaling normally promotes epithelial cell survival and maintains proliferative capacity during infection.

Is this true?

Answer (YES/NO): NO